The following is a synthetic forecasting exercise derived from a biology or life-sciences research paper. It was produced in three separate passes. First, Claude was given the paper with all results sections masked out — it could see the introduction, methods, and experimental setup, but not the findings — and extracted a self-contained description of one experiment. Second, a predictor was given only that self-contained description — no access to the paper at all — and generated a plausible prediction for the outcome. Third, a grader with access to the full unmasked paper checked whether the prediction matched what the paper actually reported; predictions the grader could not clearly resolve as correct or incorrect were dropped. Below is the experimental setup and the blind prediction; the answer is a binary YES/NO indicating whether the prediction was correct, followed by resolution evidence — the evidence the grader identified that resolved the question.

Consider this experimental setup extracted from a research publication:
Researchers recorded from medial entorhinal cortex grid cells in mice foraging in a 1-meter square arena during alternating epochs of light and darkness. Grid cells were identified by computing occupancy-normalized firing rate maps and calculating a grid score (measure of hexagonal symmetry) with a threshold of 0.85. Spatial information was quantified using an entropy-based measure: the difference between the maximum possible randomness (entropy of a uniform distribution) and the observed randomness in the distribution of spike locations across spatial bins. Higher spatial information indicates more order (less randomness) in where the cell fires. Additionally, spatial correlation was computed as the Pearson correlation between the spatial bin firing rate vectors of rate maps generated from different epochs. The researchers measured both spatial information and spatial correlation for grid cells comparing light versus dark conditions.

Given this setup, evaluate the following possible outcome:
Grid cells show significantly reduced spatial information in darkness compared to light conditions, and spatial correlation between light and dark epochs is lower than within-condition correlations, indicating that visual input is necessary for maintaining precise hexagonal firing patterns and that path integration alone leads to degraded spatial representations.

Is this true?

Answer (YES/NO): YES